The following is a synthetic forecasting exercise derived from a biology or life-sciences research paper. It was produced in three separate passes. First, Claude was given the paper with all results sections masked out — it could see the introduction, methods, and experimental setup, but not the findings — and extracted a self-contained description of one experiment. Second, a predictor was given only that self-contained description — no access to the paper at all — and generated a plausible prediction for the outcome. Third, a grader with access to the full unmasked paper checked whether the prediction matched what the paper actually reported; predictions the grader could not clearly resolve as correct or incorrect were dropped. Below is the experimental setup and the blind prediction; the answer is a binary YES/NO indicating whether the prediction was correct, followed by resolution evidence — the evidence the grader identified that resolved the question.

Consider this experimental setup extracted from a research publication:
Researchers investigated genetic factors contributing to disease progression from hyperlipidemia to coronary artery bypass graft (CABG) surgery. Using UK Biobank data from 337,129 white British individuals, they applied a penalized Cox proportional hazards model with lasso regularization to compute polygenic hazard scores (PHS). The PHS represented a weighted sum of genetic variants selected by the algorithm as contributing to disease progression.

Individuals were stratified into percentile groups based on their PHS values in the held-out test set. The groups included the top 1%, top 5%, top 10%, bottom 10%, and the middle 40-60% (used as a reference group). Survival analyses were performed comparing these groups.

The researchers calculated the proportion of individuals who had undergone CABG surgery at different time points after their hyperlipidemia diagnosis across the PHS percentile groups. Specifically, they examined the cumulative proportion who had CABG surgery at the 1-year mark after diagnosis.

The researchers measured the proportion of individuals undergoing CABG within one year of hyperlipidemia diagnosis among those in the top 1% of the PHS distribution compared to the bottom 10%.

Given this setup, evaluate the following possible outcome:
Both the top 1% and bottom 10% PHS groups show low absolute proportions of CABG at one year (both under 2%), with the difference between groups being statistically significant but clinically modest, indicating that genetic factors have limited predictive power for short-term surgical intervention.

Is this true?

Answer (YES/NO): NO